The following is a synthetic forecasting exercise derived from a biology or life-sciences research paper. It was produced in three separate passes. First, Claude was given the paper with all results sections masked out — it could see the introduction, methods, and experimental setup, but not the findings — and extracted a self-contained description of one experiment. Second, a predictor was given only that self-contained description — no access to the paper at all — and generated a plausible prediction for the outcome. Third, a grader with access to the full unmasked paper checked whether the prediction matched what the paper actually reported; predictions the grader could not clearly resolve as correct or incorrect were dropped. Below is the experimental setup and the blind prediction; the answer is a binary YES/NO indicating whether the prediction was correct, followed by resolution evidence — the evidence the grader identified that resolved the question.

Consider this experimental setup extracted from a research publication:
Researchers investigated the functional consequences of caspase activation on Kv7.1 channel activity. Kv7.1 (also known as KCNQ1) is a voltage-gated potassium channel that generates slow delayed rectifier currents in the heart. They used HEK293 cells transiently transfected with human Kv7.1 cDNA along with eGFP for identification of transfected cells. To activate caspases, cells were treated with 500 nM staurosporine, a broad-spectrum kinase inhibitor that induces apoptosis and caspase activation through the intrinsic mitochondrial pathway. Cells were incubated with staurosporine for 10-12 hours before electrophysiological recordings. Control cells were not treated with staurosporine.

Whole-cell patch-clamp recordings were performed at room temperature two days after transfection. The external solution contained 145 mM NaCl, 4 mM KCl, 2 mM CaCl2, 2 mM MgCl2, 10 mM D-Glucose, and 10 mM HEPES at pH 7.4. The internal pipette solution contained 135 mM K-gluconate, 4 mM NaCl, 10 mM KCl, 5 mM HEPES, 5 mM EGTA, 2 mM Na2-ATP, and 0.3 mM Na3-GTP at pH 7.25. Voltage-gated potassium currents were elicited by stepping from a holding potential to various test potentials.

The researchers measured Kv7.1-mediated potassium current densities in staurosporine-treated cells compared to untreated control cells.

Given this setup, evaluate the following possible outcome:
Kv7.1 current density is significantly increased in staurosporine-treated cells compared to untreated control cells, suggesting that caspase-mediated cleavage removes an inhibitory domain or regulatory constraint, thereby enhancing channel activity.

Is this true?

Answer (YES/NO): NO